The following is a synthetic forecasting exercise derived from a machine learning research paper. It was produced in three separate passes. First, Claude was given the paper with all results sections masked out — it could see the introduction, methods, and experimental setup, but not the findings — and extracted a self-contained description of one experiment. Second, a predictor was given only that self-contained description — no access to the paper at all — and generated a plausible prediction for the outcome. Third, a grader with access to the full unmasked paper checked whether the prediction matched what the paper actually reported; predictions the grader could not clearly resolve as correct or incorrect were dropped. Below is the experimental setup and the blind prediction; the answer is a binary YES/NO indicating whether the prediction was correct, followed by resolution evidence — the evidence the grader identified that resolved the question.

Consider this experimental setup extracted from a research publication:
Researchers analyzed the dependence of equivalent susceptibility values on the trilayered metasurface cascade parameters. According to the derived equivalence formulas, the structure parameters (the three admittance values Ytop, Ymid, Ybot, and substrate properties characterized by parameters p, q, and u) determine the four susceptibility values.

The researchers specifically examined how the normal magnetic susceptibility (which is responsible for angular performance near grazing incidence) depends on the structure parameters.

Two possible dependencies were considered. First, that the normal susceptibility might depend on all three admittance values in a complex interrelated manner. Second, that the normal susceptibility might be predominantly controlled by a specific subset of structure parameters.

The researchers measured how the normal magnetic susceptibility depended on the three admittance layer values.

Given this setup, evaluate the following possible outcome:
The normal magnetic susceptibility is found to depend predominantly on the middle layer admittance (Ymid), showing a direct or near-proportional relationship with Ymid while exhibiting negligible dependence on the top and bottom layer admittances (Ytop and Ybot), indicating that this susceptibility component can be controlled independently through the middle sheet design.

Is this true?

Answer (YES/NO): NO